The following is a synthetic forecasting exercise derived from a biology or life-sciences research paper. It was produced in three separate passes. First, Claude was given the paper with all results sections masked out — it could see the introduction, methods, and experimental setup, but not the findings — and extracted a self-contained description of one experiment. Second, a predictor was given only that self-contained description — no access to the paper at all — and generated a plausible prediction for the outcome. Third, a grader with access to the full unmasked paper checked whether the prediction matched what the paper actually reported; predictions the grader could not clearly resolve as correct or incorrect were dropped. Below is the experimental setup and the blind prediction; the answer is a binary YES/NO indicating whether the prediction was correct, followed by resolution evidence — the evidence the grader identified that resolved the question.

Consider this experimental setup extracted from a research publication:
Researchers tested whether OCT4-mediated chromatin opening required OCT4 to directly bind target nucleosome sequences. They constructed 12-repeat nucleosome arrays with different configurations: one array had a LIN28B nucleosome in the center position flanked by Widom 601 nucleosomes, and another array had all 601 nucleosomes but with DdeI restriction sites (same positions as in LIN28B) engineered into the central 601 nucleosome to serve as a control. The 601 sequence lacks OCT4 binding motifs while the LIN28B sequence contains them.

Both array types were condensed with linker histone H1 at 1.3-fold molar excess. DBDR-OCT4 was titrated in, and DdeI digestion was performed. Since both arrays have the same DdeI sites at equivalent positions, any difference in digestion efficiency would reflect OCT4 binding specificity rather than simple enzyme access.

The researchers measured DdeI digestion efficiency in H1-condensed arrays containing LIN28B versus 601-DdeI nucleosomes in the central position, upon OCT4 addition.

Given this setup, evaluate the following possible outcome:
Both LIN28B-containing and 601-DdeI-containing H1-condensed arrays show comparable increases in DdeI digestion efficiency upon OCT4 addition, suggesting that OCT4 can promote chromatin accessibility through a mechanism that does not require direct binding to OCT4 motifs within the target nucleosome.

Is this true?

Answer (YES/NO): NO